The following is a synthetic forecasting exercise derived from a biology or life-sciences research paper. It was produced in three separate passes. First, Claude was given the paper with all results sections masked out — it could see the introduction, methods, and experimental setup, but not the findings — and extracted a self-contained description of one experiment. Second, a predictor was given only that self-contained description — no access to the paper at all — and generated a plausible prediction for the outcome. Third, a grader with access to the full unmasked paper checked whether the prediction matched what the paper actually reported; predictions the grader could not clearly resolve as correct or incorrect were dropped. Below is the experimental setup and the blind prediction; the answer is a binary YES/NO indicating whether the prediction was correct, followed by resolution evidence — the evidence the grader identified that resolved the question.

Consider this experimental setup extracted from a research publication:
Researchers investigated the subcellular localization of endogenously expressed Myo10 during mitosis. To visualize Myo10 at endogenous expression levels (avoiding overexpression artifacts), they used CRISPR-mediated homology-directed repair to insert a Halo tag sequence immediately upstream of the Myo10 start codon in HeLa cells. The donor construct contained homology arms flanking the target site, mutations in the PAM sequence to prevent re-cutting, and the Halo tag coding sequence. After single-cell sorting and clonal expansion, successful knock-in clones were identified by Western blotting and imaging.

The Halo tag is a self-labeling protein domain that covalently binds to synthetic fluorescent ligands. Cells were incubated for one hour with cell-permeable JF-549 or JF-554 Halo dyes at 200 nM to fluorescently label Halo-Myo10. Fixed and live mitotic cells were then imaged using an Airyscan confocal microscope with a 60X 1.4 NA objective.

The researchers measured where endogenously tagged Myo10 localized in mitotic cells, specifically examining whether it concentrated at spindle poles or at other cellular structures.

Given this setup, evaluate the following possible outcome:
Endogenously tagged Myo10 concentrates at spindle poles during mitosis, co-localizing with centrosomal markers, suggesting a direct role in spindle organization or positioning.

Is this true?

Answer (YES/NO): NO